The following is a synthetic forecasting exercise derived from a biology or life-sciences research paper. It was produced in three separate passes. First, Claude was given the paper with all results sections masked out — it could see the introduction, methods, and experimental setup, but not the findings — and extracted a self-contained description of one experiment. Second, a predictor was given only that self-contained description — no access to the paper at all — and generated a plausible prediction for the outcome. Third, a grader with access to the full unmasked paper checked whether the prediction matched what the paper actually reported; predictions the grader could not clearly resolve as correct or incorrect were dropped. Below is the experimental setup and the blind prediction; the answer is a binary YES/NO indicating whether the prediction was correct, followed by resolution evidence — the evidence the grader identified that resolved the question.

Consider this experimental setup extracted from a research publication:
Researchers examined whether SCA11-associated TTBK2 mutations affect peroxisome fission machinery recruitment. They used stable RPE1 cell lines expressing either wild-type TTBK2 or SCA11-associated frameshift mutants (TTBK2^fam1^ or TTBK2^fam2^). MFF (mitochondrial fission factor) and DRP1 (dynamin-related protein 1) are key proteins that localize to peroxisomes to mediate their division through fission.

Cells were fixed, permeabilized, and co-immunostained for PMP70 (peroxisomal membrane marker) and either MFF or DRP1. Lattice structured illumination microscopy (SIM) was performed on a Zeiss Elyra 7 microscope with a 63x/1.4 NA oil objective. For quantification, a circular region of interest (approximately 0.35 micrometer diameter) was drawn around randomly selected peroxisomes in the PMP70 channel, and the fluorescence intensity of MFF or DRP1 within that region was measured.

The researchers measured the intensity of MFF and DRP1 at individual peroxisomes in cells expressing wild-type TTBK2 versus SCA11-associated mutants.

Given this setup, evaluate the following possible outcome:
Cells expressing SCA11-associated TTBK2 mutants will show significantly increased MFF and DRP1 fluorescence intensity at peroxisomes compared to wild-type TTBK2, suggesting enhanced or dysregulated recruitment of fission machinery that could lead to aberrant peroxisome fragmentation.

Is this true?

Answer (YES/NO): YES